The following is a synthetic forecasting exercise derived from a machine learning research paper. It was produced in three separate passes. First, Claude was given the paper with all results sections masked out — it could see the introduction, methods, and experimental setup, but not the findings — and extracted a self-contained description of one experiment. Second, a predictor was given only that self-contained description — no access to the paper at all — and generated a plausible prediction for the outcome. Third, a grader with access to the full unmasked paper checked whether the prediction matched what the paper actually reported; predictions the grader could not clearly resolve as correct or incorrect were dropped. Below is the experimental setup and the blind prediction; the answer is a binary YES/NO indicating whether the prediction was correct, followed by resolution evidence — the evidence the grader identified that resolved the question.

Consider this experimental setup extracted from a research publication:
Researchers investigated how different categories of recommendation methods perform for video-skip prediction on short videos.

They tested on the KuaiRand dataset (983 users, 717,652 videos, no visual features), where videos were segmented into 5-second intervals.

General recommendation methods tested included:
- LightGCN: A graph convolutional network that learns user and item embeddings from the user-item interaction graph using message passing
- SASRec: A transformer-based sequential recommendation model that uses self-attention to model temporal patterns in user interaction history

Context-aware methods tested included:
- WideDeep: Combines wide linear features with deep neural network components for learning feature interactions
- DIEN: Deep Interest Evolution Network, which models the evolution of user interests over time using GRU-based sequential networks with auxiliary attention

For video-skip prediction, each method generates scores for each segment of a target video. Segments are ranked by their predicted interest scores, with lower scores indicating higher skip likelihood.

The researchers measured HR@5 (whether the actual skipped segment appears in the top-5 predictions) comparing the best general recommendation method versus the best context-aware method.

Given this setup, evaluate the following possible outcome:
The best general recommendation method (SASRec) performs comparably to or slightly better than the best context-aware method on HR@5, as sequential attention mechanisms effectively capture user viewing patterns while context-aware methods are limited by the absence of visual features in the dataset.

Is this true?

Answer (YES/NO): NO